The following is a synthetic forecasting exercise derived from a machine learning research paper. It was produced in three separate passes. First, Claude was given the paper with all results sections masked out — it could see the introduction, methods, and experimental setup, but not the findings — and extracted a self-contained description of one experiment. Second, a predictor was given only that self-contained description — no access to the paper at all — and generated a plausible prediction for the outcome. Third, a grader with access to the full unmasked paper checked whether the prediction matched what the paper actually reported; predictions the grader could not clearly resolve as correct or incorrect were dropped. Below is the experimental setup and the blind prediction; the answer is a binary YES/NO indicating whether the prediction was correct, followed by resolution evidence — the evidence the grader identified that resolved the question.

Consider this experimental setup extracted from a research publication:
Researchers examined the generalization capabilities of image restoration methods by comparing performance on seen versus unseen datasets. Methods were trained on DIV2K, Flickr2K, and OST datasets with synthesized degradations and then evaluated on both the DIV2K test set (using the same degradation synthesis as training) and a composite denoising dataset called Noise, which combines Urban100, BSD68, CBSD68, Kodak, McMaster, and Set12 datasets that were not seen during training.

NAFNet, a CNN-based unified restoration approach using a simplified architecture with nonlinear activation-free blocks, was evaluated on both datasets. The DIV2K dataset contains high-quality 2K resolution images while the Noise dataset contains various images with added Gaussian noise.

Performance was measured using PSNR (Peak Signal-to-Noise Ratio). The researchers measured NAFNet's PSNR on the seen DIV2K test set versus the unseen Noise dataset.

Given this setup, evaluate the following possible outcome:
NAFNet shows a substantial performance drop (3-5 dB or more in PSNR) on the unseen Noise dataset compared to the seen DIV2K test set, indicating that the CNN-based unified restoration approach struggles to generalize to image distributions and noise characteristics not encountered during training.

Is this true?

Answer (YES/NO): NO